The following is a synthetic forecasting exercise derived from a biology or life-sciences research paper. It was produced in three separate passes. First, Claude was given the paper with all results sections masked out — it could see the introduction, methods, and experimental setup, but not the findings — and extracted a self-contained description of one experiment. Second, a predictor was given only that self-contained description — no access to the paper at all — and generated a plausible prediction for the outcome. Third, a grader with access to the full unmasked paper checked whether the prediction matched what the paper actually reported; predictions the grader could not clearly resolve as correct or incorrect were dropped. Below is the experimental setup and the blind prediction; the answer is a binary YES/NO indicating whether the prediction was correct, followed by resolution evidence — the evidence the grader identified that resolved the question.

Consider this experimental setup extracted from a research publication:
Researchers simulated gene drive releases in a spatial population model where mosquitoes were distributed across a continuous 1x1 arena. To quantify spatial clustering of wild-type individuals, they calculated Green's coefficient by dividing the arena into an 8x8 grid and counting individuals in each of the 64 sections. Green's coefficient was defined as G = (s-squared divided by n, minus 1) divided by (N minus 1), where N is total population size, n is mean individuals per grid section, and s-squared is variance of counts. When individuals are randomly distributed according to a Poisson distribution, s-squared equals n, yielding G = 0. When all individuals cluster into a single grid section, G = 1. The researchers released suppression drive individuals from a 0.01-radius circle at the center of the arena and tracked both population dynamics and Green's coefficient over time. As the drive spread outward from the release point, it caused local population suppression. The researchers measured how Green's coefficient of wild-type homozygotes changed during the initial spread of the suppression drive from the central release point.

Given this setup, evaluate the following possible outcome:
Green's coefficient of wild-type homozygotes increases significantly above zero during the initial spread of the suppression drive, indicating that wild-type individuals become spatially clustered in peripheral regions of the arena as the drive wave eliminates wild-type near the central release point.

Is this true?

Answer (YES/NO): YES